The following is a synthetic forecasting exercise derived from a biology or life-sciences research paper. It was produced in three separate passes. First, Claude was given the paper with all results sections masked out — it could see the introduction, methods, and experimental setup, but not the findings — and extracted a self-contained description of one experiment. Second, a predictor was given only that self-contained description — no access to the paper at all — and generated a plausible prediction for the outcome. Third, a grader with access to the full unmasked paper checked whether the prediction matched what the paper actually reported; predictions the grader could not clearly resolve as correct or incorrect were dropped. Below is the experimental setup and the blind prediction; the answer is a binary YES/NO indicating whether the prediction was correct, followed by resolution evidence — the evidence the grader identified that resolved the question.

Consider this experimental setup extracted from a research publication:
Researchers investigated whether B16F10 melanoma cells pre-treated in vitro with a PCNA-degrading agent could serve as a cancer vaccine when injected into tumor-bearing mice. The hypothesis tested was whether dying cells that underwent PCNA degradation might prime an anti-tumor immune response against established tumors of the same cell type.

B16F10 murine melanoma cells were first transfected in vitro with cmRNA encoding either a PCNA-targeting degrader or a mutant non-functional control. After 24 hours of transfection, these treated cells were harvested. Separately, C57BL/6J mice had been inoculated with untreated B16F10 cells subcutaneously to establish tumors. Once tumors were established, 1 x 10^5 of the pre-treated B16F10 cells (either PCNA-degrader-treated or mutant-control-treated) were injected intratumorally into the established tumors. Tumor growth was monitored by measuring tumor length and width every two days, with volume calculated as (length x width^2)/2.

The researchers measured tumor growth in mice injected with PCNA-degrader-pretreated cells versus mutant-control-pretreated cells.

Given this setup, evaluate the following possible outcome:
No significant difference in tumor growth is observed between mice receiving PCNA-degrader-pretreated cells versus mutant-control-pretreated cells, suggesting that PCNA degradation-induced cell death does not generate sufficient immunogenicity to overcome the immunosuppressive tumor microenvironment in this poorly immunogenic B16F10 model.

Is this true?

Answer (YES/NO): NO